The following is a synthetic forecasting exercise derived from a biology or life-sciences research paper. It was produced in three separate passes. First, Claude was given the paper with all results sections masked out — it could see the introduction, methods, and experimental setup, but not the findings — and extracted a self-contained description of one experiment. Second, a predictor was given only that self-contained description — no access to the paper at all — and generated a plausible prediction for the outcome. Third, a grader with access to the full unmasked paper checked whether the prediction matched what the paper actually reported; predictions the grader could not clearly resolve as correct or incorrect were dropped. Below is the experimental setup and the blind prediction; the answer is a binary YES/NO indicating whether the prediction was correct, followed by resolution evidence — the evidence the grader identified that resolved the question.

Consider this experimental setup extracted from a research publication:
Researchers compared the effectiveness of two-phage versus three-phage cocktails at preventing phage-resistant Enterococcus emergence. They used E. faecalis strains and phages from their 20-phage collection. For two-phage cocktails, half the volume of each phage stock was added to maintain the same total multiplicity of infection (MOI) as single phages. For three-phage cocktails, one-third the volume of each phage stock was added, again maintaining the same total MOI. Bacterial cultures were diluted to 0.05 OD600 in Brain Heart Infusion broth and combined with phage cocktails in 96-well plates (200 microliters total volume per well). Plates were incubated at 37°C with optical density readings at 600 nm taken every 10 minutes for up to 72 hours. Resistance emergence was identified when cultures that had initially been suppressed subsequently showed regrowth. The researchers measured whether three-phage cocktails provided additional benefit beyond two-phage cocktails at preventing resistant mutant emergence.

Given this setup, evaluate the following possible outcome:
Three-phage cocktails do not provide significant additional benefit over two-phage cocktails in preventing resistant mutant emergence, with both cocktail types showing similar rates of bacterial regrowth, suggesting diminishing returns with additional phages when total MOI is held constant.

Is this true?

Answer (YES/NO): YES